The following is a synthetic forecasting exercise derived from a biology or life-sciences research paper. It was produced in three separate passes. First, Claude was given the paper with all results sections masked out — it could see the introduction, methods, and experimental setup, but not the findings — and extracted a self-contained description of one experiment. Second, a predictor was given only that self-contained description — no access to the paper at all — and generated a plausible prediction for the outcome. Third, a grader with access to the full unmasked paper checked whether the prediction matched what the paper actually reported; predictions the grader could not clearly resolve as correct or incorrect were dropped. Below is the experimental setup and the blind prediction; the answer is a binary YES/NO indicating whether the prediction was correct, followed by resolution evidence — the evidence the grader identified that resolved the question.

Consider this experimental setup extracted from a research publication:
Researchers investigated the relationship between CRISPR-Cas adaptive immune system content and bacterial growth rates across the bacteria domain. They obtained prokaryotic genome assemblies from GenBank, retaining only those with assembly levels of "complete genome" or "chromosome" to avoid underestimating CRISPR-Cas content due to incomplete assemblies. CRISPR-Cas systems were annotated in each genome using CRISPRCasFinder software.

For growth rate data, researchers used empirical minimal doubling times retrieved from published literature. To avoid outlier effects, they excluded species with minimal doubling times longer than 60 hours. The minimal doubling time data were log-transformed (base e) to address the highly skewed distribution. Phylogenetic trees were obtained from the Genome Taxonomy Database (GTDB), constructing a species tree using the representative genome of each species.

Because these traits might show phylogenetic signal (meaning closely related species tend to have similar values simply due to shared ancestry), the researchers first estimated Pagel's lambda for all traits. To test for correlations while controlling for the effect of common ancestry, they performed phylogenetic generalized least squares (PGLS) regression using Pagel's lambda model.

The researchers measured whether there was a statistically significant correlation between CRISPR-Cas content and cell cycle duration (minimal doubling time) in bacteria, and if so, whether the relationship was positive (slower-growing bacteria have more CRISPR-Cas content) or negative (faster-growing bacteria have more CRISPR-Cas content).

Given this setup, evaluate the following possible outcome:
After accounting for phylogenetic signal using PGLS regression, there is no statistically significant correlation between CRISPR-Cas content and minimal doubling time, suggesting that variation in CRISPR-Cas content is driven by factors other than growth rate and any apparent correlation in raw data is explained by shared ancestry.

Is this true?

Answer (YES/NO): NO